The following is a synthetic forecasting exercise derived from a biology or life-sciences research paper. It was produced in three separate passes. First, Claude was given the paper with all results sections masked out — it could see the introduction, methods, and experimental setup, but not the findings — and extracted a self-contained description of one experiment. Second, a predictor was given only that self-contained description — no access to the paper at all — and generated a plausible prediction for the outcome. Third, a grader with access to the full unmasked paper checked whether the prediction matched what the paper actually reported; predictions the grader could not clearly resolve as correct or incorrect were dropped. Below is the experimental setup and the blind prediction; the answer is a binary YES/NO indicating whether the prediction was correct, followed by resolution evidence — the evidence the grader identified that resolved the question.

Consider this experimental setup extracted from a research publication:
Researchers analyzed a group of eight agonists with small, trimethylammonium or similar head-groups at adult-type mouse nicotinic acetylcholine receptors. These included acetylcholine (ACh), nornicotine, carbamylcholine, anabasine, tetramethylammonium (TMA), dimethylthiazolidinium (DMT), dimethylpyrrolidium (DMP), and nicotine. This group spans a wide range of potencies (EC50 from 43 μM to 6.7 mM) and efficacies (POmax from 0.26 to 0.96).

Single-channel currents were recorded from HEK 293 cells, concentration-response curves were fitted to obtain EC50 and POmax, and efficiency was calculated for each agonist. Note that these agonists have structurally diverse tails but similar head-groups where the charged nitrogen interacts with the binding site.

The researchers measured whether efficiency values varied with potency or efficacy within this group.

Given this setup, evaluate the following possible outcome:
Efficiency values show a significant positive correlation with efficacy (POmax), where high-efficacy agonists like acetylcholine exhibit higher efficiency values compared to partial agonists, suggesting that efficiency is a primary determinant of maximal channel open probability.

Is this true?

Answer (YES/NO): NO